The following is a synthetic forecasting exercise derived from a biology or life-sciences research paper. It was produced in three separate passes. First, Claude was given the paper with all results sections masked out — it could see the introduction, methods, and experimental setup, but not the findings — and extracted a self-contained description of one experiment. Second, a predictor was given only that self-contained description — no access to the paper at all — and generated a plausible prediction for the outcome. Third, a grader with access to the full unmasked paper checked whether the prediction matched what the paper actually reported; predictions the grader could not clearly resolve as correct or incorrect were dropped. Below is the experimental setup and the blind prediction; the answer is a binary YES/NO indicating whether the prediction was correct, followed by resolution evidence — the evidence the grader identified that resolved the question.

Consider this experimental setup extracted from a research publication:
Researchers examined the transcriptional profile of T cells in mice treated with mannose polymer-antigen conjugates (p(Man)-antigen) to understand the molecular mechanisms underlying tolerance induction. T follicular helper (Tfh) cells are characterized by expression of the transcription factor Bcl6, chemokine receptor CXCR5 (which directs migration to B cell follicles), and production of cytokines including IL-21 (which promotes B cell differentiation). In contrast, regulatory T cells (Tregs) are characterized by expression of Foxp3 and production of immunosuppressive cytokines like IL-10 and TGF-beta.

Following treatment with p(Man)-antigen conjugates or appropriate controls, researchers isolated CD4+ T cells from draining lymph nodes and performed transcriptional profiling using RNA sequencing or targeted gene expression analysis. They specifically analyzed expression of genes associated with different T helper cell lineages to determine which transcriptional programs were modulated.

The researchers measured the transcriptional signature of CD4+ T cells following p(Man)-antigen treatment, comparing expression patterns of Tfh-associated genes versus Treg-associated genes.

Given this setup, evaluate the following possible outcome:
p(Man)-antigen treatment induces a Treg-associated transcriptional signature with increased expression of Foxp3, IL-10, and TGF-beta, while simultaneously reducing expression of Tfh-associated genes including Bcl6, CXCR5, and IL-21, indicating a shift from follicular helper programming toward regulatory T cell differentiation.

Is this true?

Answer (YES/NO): NO